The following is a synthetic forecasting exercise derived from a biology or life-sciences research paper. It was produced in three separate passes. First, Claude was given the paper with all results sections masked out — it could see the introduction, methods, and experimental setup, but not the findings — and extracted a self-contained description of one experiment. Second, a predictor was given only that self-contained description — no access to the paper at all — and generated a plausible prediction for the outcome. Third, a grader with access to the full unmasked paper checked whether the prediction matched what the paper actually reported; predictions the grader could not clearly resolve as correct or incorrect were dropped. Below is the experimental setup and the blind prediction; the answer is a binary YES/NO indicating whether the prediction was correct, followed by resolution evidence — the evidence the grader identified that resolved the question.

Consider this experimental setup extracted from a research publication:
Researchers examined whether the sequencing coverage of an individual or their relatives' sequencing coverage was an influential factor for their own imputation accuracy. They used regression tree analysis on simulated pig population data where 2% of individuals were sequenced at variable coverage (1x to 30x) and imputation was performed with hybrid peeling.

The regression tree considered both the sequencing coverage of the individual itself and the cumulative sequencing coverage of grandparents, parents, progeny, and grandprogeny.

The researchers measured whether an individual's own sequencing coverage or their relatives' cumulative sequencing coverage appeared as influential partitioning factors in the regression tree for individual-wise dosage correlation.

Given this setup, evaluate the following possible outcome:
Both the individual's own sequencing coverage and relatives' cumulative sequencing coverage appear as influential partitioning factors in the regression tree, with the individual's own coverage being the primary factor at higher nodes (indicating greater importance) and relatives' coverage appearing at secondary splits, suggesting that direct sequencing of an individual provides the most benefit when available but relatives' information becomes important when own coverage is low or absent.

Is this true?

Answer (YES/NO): NO